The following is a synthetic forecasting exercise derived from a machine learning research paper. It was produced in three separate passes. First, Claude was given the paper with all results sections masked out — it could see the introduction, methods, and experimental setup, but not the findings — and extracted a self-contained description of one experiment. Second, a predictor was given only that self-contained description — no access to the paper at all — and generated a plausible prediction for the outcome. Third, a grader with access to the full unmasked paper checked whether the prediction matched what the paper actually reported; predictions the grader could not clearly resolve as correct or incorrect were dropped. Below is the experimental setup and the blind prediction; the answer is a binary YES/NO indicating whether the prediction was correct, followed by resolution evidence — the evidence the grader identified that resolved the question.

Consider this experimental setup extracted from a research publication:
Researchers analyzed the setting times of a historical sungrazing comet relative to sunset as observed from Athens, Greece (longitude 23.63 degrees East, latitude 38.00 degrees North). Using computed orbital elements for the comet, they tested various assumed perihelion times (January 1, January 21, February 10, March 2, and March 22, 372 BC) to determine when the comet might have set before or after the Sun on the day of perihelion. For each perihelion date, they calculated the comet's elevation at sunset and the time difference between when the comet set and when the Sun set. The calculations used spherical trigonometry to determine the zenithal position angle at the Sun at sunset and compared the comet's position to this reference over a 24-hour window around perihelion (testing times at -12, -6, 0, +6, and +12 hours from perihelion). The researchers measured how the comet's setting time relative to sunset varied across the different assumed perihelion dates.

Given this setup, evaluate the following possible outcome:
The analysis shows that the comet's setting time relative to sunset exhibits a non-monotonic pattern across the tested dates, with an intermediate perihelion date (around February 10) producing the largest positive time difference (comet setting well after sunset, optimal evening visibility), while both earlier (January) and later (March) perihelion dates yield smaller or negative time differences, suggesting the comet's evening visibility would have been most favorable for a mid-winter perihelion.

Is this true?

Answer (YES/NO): NO